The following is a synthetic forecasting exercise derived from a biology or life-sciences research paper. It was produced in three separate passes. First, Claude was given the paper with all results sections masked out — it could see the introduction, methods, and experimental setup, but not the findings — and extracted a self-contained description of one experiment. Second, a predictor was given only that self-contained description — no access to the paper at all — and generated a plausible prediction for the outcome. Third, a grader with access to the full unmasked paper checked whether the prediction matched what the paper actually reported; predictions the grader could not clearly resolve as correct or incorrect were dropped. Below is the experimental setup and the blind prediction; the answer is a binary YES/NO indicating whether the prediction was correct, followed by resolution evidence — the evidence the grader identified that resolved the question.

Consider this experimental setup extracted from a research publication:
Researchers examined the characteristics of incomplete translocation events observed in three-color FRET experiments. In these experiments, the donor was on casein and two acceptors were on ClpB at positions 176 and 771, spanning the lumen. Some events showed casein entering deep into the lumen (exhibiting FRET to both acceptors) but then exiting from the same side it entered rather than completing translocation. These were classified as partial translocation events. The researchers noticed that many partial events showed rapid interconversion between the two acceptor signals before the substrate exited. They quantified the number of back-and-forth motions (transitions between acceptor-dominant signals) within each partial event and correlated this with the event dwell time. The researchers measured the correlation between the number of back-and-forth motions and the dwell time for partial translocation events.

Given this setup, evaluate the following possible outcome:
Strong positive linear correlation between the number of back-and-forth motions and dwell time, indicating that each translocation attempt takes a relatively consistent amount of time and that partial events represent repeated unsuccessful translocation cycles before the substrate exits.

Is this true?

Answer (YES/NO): YES